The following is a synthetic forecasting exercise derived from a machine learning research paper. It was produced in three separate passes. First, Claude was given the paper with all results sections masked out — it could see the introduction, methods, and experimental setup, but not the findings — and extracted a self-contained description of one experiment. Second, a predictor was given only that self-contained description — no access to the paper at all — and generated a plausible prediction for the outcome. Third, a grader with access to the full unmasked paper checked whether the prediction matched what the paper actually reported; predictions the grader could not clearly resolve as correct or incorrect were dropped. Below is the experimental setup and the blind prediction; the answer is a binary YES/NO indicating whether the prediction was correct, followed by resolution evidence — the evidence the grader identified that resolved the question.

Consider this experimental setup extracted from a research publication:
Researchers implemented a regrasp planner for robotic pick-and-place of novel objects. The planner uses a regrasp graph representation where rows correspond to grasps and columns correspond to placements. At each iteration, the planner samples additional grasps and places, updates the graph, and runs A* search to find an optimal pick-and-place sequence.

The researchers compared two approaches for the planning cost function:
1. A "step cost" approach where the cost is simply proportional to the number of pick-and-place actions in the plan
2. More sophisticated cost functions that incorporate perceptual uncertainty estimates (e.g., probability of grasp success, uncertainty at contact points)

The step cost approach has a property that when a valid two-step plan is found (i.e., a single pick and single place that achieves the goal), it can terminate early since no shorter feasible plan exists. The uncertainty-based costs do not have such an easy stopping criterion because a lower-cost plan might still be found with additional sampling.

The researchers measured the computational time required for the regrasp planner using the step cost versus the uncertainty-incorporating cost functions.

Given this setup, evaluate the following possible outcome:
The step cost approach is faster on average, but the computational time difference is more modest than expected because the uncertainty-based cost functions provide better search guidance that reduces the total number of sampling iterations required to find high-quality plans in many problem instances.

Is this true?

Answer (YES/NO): NO